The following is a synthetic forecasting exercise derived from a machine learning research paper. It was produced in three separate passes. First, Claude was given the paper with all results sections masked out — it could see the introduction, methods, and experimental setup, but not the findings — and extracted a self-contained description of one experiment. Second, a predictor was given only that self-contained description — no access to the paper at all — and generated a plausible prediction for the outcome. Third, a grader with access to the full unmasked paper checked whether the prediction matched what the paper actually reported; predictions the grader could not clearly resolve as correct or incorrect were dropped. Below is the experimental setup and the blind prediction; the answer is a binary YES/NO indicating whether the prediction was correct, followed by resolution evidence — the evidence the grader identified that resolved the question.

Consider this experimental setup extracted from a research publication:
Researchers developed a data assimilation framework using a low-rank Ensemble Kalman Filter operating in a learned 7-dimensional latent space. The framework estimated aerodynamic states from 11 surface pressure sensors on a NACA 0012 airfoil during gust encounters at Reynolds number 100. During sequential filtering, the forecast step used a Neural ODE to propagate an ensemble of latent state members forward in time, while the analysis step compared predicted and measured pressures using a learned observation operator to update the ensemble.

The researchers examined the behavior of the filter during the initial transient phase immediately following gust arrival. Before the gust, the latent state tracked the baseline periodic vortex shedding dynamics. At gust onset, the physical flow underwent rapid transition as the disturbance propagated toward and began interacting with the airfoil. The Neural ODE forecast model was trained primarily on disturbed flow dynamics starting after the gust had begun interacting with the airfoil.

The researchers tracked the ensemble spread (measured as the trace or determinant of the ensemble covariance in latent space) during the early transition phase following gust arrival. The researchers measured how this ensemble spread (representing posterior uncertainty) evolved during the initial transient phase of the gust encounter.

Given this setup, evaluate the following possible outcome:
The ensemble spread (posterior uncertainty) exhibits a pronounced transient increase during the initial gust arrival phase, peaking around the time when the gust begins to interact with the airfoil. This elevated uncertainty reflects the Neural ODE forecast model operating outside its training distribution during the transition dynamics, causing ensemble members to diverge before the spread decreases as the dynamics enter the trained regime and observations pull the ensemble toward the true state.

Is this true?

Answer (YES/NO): NO